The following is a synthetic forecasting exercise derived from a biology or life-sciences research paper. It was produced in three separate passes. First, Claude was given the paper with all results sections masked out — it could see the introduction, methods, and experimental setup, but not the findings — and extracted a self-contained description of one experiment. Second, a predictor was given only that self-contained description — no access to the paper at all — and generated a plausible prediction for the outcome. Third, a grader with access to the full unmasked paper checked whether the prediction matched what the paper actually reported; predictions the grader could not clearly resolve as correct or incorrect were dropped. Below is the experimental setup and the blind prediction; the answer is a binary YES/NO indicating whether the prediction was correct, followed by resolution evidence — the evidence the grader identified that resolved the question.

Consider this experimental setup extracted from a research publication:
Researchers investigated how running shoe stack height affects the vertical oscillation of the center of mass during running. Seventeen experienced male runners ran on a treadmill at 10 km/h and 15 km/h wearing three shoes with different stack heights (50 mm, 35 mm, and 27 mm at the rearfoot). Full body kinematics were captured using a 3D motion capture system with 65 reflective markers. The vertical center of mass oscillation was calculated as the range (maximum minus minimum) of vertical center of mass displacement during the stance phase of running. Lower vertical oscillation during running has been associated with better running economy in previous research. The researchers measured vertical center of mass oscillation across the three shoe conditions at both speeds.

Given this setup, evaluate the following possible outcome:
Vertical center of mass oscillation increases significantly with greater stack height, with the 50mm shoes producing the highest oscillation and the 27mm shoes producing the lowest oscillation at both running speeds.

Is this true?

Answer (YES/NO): YES